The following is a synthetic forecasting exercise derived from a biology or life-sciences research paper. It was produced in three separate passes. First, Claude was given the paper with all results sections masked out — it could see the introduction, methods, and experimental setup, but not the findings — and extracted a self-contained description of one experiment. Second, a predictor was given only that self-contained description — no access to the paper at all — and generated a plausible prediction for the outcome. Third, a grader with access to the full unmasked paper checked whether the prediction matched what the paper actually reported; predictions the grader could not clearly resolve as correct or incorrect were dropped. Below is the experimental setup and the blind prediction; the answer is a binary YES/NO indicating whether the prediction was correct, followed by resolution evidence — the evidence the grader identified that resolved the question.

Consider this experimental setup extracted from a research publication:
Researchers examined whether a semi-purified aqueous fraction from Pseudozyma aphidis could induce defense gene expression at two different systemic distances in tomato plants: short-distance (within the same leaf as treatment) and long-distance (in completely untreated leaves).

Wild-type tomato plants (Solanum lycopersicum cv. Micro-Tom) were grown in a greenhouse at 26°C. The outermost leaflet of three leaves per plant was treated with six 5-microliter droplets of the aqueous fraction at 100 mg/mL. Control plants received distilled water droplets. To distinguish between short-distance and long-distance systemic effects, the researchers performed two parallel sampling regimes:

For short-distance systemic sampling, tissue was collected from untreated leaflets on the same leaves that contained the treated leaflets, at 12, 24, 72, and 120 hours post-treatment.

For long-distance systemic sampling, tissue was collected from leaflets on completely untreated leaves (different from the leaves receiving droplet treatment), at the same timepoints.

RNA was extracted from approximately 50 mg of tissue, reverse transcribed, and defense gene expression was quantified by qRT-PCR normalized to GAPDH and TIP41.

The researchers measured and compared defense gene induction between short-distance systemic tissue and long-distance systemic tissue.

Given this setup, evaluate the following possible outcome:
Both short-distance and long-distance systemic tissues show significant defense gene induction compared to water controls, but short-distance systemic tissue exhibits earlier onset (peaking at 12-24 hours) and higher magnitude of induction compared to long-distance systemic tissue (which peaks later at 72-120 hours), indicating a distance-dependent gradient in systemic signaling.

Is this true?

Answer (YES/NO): NO